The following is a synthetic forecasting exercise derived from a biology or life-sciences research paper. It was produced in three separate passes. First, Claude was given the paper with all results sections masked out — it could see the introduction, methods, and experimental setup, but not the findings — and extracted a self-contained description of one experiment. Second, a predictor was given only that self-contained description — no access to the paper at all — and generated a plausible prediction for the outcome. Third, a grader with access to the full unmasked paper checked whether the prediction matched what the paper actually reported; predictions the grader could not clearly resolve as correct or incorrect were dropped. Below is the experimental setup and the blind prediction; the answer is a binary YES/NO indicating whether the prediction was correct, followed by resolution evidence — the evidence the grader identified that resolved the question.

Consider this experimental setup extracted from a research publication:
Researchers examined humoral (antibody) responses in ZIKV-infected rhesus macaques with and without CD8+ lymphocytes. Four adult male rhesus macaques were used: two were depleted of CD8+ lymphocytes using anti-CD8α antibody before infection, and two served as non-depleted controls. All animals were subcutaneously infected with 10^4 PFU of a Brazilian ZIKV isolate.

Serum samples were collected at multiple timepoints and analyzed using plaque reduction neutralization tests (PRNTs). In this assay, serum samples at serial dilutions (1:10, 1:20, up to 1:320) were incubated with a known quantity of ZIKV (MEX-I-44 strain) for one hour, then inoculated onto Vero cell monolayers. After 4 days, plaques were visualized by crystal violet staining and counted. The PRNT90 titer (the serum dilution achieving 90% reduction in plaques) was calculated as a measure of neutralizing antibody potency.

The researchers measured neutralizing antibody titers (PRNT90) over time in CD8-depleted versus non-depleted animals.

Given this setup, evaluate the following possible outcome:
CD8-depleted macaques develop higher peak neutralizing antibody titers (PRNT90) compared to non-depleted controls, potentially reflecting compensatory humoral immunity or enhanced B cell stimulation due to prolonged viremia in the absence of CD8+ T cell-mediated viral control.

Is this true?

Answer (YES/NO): NO